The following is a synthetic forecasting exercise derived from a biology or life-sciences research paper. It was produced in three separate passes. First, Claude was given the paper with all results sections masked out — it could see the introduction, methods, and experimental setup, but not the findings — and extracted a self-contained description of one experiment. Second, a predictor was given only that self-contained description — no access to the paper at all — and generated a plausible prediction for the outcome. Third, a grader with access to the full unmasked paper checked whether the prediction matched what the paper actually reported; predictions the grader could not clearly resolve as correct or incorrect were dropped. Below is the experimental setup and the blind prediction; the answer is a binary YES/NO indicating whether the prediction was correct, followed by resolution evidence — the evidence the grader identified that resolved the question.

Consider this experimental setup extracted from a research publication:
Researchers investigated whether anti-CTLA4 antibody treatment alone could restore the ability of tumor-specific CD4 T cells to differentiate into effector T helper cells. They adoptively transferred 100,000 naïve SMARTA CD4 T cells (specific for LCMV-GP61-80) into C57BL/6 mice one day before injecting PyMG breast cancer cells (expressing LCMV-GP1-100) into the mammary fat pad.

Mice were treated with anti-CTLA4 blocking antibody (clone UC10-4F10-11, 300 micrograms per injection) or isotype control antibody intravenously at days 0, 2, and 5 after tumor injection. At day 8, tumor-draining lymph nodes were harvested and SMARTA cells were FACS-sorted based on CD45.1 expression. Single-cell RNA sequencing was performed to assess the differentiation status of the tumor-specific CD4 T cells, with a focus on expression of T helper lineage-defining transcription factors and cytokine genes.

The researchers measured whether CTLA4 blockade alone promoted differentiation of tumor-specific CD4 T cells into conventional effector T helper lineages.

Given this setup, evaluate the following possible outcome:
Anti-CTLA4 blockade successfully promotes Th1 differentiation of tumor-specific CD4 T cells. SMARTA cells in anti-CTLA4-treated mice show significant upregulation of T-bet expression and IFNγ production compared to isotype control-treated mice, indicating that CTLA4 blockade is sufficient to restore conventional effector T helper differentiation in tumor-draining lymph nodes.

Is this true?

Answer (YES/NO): NO